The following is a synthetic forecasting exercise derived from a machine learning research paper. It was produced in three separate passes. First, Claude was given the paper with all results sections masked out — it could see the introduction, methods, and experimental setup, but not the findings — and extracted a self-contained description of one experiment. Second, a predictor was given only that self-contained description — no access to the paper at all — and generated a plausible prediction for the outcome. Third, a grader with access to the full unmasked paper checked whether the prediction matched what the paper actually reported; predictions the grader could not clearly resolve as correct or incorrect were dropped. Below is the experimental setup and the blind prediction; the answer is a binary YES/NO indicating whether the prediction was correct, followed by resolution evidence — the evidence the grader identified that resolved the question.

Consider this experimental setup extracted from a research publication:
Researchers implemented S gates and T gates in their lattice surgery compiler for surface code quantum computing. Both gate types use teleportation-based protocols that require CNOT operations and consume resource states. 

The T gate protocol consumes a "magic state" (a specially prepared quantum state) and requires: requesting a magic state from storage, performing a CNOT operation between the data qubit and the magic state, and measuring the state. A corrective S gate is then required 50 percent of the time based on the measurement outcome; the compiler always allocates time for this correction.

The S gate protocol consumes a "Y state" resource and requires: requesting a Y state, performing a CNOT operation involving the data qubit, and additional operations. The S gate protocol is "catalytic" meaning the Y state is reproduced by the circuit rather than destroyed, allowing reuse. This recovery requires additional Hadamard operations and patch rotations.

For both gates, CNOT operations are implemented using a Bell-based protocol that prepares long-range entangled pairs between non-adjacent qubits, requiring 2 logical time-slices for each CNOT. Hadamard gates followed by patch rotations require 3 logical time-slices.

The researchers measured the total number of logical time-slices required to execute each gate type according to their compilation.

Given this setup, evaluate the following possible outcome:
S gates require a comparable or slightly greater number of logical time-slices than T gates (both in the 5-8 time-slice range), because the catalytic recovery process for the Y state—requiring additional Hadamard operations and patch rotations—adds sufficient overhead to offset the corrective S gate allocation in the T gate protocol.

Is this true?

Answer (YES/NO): NO